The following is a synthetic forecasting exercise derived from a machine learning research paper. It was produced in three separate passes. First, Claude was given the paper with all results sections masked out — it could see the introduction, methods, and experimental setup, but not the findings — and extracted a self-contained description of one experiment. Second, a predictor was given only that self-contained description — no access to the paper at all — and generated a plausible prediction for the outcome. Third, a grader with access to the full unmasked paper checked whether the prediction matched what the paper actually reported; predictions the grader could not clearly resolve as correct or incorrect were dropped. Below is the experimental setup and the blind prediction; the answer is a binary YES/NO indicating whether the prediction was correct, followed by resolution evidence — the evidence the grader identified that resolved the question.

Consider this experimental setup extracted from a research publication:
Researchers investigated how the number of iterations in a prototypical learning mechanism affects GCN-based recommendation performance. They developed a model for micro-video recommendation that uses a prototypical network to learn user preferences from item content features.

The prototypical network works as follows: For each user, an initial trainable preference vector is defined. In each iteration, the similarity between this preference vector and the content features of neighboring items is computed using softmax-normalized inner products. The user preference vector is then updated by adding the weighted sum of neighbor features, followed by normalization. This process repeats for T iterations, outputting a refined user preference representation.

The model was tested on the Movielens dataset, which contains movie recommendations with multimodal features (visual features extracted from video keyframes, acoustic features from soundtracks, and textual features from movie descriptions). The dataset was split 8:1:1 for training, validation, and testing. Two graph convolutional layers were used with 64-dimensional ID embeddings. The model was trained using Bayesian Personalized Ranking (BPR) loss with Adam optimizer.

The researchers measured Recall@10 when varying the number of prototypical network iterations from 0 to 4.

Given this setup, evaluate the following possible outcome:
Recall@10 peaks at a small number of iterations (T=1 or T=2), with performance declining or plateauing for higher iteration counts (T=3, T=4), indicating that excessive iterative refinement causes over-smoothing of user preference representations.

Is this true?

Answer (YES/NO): NO